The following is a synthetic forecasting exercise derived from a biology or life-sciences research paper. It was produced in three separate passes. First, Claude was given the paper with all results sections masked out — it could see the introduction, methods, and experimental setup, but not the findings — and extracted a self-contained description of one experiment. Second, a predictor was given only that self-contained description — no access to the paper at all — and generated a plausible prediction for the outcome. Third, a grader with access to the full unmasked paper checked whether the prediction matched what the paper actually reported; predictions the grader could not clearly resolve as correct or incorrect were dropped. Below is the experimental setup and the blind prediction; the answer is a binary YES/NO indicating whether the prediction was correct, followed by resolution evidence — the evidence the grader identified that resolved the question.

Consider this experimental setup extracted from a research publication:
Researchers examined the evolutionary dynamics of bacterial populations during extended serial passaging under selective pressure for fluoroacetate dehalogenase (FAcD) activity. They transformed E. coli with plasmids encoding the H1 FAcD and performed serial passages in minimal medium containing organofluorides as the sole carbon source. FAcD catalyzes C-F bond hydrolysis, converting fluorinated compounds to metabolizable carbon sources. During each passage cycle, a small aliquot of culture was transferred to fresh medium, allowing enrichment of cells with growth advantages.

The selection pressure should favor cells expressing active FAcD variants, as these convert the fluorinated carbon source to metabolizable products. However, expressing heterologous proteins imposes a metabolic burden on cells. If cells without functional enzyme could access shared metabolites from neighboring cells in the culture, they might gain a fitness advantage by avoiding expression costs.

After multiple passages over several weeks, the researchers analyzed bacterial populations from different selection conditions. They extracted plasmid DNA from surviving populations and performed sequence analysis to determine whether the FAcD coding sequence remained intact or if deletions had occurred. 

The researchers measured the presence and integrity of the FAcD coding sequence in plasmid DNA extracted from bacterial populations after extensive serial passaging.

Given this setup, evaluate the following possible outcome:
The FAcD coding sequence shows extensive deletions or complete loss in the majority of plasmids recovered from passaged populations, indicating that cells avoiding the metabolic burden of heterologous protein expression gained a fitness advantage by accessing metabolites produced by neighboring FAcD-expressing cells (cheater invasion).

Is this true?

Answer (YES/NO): NO